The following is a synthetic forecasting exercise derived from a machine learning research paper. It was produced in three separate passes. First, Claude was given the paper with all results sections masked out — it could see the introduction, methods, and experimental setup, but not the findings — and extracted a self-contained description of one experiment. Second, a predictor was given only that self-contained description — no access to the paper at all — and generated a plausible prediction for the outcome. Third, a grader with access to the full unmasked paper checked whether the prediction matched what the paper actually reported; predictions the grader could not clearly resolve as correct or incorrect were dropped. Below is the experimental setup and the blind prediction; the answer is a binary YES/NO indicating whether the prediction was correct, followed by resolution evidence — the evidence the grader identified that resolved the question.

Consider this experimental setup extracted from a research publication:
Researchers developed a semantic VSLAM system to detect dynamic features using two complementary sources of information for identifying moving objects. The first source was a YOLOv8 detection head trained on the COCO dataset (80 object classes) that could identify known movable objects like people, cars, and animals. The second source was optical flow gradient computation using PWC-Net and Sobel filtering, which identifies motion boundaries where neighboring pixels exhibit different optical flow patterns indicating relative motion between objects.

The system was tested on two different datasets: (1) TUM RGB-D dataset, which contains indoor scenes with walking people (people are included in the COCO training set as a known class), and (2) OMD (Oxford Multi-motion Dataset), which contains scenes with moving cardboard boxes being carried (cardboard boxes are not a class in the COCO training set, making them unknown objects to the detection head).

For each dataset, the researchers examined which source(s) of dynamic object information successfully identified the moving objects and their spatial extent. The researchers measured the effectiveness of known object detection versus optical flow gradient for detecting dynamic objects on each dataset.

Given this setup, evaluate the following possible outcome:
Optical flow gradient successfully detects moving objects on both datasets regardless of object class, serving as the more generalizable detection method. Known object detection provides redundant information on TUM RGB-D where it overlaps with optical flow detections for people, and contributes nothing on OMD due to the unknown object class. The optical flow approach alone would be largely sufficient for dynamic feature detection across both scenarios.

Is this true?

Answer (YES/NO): NO